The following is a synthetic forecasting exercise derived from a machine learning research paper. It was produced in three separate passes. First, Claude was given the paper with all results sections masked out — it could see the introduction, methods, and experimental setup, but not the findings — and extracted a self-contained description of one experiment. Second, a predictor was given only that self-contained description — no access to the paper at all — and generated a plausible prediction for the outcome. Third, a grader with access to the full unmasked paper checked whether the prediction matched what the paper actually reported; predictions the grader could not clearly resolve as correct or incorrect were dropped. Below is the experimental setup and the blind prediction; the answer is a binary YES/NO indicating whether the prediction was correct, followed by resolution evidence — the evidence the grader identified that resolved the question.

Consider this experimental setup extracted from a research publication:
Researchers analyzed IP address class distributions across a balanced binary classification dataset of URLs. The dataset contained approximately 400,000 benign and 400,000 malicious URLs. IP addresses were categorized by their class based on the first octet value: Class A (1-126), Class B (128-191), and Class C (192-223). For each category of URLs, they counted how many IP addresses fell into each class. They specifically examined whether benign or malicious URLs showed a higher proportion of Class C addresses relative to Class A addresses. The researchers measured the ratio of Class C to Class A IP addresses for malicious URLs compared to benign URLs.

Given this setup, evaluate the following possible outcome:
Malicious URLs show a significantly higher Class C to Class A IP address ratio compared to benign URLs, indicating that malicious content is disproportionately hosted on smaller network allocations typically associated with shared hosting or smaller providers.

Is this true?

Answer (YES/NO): YES